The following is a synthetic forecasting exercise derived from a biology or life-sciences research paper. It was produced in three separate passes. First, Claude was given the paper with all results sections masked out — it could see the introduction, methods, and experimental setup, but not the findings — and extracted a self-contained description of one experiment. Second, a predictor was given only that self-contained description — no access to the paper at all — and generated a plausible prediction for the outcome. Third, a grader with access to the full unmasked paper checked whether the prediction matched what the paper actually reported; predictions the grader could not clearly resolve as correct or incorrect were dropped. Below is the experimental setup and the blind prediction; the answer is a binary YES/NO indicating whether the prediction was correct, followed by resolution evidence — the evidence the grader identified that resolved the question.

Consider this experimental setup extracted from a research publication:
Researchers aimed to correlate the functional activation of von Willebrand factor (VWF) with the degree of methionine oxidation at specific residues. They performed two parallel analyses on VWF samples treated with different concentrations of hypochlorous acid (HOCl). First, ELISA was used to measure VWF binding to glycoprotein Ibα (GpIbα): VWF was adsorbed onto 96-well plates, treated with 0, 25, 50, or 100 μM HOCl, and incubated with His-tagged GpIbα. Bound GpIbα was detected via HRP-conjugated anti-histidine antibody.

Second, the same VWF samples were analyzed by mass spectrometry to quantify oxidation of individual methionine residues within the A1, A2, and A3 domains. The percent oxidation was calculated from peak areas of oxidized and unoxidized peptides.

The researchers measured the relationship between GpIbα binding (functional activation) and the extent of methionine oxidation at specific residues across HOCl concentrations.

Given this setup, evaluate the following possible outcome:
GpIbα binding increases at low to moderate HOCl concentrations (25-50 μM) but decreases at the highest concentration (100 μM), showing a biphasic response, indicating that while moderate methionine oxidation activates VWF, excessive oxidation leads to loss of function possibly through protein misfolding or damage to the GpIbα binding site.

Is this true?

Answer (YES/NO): NO